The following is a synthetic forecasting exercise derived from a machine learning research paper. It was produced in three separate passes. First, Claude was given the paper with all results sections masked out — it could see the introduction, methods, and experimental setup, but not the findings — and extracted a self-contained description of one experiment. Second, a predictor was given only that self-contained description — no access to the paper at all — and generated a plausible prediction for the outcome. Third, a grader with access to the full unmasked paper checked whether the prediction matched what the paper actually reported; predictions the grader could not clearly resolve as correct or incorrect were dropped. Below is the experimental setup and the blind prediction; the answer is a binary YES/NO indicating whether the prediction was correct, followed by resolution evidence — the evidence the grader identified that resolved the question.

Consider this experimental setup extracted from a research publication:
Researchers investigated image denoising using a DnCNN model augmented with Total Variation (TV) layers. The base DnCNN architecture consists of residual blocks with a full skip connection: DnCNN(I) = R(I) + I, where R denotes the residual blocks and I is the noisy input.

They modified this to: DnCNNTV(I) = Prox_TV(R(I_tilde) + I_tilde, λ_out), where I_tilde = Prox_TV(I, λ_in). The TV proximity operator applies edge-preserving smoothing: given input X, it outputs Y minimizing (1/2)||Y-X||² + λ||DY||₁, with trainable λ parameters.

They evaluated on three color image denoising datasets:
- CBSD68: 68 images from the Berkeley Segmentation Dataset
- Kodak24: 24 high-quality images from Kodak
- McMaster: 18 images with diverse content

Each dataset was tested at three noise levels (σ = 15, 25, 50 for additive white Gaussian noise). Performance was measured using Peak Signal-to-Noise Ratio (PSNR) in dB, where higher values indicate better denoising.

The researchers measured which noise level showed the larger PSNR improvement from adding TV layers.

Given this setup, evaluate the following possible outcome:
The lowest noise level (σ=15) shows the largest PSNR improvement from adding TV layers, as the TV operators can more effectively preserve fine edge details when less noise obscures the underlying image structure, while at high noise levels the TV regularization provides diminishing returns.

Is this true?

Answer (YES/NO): NO